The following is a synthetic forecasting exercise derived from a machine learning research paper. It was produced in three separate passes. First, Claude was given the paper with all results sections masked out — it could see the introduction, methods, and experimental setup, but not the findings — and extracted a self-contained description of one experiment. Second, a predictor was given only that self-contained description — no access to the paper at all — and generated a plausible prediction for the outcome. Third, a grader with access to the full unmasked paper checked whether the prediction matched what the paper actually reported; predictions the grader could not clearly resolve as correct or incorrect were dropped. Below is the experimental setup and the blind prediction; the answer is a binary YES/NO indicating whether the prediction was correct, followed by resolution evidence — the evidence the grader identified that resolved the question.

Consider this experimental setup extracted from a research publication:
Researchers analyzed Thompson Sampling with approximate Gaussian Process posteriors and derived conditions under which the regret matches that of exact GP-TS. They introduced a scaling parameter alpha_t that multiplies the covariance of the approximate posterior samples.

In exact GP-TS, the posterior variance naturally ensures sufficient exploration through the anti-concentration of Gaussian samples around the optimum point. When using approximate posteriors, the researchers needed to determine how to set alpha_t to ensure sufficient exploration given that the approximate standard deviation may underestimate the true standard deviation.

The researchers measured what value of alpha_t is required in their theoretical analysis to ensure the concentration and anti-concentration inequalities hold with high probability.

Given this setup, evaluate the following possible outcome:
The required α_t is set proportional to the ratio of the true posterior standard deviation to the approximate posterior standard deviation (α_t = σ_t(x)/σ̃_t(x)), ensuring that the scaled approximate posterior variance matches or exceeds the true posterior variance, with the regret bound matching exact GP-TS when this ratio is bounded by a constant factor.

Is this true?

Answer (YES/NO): NO